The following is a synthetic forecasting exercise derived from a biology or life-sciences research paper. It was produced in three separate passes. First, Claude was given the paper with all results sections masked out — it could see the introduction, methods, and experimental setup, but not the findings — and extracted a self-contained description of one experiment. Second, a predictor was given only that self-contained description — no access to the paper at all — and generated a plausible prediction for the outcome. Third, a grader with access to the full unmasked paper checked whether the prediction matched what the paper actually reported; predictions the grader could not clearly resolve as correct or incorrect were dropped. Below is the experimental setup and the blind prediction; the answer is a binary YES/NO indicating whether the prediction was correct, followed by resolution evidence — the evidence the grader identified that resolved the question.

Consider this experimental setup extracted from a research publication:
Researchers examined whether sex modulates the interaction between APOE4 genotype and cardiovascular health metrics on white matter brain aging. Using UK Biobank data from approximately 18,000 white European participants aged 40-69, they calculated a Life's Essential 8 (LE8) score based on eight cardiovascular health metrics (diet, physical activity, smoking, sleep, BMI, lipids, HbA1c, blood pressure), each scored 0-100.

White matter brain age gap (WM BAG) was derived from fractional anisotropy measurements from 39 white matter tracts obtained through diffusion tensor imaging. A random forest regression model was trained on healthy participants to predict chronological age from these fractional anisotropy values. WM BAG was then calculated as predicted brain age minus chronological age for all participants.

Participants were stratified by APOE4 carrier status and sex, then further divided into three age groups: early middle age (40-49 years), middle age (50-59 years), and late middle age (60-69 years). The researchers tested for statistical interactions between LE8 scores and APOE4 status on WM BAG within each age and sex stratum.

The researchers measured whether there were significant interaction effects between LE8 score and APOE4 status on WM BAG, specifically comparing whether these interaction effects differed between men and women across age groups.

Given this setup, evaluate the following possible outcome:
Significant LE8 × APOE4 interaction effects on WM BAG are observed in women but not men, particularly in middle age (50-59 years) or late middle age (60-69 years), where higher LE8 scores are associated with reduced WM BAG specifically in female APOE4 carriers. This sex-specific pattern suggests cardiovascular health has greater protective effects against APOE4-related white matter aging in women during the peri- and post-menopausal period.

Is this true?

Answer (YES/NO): NO